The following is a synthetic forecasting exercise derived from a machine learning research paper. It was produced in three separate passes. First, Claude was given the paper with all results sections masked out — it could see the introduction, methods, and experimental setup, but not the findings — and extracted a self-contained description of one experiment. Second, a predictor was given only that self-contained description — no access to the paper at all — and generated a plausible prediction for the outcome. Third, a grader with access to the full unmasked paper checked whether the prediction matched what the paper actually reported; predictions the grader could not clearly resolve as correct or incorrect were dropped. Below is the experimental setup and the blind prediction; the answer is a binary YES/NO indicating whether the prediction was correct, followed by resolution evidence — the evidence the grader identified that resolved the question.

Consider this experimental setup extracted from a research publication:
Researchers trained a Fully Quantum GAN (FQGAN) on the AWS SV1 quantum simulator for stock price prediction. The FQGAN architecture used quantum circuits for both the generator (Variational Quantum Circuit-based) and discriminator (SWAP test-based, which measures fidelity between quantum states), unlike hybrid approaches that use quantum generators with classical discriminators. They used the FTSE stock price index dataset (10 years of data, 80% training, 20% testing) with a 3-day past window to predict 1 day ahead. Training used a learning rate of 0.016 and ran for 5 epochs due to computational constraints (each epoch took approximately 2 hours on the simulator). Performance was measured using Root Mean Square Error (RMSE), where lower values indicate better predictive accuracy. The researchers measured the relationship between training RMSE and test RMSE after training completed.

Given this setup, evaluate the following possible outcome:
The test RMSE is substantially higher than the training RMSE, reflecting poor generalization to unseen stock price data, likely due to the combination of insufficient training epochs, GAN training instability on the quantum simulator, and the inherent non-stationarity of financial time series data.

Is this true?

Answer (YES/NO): NO